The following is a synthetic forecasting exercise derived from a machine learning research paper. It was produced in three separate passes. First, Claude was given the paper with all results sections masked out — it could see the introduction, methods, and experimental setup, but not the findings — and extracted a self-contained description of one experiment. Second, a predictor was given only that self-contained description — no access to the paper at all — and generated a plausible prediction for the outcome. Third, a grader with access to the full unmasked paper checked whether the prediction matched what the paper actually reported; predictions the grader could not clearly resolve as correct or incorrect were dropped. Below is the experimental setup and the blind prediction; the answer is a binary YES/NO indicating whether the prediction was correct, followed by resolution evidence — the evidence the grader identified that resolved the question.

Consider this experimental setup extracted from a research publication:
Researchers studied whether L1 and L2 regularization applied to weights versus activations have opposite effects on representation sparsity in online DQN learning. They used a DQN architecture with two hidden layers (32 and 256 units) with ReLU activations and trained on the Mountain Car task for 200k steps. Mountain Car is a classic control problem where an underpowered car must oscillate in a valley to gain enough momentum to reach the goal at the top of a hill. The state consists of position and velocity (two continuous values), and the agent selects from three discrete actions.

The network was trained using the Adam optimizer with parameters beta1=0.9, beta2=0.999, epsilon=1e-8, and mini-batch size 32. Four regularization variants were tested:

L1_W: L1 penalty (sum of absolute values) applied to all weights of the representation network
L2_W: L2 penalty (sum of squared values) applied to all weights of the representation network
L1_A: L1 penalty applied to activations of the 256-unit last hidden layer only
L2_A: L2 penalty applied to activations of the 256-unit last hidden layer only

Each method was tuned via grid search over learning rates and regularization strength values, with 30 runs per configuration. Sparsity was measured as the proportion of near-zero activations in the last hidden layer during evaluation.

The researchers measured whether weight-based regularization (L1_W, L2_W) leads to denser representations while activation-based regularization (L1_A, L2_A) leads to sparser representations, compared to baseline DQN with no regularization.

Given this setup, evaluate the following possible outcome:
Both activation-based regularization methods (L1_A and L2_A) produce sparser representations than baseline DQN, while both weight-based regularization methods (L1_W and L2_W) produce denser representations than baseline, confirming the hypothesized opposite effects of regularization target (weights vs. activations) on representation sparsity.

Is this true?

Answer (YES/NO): NO